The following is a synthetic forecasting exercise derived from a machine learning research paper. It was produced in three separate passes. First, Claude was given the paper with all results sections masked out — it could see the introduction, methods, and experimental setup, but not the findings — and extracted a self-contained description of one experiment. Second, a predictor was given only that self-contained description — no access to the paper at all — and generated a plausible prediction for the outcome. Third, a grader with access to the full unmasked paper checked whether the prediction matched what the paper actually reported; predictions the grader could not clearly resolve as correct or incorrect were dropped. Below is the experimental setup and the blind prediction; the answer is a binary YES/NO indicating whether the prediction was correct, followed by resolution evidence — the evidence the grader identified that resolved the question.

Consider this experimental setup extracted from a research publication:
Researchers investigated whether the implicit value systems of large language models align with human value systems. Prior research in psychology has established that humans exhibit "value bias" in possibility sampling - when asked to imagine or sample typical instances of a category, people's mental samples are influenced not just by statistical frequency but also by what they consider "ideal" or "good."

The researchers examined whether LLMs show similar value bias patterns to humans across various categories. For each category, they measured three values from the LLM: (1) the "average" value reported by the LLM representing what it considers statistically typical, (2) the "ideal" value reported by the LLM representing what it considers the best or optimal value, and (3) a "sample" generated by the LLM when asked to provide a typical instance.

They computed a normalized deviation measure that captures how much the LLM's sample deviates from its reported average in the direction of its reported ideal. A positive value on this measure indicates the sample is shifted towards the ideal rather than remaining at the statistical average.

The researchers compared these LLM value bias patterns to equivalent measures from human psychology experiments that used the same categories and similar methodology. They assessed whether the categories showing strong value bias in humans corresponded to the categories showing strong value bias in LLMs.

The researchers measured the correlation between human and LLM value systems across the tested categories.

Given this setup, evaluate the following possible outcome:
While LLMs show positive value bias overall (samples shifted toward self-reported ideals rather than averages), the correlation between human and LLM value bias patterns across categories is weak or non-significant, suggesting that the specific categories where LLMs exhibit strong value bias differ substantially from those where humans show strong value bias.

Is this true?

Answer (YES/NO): YES